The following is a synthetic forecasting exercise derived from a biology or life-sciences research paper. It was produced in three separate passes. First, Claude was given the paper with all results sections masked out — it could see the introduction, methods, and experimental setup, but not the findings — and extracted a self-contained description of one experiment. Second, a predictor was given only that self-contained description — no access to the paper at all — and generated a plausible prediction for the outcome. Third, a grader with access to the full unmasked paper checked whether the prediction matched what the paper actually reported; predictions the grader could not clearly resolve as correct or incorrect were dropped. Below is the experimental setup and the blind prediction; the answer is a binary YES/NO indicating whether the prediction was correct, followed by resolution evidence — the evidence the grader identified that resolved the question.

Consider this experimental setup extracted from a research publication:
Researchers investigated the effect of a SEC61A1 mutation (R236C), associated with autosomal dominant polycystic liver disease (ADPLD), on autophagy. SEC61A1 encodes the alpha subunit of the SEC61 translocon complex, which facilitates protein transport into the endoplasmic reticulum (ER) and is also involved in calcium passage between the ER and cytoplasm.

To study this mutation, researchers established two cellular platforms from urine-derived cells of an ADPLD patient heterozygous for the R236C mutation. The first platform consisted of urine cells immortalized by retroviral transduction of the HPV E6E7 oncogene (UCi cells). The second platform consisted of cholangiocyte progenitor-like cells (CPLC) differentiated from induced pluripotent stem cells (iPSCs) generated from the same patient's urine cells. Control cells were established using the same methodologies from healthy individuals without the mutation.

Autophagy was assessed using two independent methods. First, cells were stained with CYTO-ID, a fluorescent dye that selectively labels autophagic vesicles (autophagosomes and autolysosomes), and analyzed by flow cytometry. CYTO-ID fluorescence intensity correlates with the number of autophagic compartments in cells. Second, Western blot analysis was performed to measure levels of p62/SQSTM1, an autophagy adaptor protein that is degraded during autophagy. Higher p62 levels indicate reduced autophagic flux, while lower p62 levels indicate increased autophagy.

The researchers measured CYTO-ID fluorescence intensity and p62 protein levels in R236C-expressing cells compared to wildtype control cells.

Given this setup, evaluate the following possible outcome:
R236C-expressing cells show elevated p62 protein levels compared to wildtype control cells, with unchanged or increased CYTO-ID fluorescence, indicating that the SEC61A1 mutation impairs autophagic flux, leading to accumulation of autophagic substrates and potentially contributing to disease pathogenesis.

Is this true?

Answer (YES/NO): NO